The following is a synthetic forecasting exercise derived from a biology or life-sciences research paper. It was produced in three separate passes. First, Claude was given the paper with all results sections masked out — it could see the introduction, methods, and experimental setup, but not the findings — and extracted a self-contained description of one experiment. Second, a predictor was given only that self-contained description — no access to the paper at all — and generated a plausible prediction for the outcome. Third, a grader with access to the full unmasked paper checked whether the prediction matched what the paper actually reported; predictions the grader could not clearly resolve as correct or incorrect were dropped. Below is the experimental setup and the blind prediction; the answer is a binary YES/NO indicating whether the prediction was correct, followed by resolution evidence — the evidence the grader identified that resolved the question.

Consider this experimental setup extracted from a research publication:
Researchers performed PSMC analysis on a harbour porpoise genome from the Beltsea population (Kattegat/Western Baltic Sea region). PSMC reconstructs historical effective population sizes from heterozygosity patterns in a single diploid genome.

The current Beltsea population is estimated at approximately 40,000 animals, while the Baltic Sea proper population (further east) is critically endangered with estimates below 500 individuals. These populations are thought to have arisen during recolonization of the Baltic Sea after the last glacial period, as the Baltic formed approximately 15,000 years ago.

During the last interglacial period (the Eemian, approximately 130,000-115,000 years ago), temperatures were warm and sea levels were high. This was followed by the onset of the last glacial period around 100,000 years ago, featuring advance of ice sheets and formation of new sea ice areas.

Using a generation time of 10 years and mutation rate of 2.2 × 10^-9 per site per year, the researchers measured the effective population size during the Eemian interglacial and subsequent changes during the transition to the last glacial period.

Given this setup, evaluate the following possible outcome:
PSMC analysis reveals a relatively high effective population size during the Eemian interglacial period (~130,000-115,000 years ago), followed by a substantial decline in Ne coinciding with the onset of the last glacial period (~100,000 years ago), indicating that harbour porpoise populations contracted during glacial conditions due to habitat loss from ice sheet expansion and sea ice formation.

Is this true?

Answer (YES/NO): YES